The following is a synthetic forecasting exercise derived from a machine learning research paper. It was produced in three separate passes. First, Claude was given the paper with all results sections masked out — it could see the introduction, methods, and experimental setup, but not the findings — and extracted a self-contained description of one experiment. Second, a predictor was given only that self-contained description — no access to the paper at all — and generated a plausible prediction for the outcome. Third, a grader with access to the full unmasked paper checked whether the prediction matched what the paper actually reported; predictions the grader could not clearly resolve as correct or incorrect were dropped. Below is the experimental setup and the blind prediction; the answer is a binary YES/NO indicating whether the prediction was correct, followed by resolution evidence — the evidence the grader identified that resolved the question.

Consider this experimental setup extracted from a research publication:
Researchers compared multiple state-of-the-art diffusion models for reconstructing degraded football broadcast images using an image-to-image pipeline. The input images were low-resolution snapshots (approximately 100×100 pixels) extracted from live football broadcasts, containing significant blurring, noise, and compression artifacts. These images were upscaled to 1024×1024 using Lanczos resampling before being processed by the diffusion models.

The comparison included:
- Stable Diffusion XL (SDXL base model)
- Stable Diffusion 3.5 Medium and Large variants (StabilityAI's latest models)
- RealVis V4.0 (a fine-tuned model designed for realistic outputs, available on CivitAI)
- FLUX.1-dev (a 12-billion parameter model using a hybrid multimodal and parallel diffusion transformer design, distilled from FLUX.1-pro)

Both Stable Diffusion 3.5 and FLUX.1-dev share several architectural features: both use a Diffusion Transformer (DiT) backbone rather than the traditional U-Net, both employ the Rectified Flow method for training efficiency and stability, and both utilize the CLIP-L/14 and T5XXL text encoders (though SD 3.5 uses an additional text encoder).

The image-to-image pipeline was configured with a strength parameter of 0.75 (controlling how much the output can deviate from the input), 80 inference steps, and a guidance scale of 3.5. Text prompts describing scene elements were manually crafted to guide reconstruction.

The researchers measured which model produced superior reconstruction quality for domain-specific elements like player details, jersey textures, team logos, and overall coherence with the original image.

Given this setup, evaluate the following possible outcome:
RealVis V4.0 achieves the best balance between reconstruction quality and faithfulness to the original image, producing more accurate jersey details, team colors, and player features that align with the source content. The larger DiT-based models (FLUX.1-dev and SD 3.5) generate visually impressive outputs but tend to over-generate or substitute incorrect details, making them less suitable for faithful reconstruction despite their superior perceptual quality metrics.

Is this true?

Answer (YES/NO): NO